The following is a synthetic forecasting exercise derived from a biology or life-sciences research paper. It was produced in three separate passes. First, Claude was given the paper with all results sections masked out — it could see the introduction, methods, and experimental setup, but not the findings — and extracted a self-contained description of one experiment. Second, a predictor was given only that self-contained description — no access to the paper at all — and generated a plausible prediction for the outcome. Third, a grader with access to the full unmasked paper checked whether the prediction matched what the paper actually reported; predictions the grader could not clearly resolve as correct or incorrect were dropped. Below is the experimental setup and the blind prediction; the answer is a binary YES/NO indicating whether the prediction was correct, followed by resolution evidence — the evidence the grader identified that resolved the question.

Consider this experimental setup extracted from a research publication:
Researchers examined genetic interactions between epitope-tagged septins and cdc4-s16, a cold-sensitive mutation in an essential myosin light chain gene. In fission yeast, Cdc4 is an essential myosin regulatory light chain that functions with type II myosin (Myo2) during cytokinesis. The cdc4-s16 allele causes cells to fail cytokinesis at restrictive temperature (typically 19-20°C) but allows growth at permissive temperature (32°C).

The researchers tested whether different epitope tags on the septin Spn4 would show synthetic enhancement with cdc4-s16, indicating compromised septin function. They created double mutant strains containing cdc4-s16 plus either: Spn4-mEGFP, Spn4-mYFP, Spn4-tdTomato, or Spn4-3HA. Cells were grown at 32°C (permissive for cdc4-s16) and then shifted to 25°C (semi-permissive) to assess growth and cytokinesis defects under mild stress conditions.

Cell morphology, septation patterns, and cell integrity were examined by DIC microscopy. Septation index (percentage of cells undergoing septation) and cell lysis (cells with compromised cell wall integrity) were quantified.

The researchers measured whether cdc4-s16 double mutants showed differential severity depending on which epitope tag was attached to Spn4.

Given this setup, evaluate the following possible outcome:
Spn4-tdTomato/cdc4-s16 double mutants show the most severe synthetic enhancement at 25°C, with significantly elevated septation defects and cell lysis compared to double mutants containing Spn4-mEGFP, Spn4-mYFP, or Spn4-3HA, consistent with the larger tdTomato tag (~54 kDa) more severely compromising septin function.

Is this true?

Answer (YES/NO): NO